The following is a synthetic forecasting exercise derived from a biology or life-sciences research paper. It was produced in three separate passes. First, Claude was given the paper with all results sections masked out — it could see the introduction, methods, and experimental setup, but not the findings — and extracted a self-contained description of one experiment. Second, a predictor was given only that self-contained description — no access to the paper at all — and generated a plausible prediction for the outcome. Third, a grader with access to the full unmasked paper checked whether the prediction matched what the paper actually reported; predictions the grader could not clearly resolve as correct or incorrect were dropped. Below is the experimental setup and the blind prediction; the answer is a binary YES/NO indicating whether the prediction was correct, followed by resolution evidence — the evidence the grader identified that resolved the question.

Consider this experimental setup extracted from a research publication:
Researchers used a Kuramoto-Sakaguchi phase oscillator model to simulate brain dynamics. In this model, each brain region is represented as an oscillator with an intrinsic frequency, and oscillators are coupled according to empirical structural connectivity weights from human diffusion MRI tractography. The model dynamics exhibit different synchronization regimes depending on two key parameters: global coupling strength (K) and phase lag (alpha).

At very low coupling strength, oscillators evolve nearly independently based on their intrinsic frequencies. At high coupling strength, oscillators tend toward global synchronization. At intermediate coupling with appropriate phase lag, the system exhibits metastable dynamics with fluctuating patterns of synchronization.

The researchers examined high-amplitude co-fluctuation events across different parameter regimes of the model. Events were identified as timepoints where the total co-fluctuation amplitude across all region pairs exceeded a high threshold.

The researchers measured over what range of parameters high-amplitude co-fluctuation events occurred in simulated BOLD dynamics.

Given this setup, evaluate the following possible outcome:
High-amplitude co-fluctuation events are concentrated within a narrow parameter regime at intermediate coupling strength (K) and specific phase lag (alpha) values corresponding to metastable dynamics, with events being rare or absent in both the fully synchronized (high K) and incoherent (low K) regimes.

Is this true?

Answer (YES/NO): NO